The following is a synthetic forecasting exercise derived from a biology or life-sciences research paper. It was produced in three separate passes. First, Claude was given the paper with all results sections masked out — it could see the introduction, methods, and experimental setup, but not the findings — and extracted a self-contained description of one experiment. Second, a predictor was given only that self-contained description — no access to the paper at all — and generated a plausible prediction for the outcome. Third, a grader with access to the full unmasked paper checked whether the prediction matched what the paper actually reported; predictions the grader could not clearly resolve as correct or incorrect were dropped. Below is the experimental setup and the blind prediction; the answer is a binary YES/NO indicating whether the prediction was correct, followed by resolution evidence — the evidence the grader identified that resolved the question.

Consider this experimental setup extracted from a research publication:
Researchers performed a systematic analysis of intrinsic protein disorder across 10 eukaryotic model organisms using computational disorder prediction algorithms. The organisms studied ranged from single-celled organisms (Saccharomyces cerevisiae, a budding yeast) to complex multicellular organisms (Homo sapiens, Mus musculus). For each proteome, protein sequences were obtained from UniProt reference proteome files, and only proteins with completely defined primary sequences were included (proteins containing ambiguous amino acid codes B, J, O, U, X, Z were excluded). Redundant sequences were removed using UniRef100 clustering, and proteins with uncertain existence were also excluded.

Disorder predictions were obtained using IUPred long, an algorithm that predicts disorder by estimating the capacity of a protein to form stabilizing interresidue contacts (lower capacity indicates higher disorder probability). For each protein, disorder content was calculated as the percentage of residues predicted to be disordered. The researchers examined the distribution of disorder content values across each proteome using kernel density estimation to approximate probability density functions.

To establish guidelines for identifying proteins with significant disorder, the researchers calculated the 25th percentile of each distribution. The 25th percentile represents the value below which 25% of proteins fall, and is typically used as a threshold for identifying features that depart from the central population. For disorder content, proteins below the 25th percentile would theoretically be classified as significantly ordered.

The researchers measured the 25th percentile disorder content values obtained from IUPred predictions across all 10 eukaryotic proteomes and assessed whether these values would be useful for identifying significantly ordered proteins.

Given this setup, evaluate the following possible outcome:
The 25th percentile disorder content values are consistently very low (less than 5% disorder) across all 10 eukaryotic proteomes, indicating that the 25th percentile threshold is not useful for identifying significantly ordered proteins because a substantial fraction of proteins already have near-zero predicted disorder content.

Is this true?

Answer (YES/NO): YES